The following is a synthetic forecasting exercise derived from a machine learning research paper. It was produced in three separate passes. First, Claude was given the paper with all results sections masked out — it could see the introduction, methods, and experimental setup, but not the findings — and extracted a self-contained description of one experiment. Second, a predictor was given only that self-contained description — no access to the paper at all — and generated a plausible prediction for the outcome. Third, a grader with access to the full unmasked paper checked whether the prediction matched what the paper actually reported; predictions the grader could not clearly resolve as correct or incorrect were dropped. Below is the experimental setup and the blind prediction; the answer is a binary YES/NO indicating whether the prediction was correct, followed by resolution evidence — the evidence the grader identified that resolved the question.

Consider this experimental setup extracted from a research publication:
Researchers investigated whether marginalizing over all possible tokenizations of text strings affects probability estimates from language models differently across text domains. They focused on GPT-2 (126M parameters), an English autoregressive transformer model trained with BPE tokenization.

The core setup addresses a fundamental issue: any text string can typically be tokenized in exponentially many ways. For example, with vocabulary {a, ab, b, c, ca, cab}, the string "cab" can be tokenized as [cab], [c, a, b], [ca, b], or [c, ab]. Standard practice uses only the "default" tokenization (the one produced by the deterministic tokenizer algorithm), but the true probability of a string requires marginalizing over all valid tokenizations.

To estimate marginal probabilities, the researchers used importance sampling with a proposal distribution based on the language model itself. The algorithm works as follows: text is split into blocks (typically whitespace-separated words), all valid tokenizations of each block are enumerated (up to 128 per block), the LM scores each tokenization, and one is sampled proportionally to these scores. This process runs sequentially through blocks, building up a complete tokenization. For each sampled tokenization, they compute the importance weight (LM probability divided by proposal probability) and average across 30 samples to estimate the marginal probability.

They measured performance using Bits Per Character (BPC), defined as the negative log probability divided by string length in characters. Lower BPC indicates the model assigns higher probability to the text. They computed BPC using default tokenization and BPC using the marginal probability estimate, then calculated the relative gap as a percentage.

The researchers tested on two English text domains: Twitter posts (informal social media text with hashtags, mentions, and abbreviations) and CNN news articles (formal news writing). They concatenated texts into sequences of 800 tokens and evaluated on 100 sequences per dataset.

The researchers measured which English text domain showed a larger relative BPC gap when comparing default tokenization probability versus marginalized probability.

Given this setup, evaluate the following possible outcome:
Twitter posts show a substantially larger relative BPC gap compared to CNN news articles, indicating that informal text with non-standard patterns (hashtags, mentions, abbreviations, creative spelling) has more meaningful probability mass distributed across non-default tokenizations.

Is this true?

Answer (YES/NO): YES